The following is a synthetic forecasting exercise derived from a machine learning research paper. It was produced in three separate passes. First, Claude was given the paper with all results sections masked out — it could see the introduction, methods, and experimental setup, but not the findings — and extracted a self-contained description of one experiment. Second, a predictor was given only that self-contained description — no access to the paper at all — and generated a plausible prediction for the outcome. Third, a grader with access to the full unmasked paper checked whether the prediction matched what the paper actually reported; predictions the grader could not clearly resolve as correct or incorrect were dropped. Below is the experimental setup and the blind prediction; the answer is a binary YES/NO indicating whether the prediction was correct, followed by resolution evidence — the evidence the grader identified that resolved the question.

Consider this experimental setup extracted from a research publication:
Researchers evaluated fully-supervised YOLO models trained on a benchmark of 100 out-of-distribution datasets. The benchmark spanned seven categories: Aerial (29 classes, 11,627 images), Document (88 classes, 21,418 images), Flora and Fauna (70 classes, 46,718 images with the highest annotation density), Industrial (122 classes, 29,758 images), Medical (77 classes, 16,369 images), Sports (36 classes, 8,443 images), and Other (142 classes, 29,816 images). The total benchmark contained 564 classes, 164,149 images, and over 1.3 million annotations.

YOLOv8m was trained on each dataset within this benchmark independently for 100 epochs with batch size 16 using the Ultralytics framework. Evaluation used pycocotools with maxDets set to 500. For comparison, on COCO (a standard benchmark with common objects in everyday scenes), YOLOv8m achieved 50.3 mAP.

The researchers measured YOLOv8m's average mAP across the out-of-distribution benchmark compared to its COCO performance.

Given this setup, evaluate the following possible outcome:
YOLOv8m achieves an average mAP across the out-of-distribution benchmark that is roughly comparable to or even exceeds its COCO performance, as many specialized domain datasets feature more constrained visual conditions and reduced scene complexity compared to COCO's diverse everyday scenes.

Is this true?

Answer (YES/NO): YES